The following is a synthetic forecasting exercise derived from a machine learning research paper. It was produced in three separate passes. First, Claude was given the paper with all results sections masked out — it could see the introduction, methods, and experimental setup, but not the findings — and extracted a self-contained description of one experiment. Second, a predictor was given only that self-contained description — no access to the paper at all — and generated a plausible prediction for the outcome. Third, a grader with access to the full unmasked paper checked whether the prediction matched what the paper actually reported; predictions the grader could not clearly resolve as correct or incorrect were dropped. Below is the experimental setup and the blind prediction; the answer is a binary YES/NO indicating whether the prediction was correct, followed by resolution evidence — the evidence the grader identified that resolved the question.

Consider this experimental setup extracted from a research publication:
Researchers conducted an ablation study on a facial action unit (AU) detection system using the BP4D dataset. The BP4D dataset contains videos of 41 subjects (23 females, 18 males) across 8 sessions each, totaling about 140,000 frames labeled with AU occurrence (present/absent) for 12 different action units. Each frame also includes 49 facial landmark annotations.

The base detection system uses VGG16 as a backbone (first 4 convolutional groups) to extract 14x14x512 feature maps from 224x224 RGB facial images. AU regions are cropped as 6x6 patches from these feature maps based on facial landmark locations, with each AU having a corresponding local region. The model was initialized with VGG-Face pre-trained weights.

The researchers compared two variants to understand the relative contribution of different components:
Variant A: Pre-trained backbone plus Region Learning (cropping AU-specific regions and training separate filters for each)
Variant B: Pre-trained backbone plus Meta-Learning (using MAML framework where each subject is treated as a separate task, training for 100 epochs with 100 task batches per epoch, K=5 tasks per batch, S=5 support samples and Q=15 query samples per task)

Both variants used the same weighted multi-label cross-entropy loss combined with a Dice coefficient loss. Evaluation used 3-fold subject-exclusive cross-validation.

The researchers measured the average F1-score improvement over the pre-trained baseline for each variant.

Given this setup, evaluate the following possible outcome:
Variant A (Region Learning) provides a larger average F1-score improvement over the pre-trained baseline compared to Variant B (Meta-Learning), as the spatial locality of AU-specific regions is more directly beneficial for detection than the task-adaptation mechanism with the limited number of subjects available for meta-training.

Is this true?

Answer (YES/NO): YES